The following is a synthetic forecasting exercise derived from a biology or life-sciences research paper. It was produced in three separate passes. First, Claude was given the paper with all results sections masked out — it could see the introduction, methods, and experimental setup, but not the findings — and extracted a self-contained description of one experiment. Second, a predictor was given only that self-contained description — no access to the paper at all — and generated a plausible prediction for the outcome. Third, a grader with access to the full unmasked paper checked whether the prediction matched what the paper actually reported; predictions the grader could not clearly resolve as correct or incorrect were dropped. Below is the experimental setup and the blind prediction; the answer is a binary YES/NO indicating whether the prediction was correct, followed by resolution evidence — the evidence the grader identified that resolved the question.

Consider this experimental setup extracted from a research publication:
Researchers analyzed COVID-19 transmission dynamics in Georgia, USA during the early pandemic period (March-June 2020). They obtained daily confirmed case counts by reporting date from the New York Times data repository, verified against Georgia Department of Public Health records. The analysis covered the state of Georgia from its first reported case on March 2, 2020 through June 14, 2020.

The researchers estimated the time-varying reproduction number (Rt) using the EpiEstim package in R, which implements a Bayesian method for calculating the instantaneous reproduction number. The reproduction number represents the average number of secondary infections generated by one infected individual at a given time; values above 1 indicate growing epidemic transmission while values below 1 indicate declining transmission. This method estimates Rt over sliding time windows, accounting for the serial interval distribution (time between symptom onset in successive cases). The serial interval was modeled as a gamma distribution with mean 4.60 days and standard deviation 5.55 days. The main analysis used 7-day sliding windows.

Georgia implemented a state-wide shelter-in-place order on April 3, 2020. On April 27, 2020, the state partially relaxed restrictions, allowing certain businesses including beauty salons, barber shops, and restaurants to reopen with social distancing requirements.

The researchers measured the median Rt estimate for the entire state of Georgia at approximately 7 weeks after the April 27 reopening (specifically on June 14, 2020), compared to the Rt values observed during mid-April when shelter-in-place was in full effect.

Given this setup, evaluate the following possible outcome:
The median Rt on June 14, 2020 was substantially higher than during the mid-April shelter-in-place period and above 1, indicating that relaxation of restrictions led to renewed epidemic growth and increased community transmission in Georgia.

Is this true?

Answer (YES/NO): NO